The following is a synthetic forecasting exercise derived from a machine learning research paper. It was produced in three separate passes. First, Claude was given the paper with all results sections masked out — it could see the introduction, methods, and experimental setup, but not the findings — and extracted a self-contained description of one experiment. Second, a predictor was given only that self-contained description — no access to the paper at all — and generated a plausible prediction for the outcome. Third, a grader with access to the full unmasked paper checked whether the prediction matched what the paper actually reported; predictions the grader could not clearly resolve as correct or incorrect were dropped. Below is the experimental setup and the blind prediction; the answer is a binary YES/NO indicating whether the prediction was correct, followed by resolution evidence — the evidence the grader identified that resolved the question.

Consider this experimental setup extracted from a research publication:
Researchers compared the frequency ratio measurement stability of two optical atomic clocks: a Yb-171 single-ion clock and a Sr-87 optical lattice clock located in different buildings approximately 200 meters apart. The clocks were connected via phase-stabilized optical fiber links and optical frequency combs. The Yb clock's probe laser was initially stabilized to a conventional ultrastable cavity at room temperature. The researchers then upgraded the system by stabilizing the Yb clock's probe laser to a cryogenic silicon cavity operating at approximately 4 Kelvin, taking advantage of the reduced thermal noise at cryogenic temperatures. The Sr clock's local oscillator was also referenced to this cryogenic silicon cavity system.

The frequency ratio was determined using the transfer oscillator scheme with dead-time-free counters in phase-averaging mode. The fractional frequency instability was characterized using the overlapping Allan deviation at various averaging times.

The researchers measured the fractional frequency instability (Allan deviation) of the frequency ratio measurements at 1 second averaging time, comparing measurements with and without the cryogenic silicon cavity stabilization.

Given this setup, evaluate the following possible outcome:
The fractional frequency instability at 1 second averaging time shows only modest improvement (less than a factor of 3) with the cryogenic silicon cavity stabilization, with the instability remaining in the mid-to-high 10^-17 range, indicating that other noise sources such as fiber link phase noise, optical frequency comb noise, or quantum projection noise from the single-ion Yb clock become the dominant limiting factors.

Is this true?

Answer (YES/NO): NO